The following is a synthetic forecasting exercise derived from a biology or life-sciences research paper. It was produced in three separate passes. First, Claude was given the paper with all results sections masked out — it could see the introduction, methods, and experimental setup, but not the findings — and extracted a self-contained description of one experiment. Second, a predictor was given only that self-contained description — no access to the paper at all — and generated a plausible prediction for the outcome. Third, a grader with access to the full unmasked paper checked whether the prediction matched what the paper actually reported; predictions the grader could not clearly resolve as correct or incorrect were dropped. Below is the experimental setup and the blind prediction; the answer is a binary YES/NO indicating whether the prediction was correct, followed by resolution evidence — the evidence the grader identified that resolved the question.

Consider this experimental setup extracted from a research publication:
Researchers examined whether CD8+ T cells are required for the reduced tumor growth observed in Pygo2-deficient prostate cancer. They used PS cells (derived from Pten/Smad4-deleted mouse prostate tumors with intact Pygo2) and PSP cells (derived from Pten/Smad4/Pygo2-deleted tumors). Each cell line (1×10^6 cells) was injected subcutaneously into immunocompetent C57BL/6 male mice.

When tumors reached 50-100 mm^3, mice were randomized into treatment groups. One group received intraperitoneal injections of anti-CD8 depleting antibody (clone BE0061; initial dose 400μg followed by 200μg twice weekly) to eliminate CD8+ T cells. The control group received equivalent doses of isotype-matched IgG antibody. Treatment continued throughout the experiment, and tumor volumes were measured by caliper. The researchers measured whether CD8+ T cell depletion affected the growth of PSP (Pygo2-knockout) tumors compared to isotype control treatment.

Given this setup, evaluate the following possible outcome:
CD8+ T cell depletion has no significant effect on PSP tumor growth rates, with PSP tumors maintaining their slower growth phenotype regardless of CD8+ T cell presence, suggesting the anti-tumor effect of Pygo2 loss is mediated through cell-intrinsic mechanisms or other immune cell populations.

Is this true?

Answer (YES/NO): NO